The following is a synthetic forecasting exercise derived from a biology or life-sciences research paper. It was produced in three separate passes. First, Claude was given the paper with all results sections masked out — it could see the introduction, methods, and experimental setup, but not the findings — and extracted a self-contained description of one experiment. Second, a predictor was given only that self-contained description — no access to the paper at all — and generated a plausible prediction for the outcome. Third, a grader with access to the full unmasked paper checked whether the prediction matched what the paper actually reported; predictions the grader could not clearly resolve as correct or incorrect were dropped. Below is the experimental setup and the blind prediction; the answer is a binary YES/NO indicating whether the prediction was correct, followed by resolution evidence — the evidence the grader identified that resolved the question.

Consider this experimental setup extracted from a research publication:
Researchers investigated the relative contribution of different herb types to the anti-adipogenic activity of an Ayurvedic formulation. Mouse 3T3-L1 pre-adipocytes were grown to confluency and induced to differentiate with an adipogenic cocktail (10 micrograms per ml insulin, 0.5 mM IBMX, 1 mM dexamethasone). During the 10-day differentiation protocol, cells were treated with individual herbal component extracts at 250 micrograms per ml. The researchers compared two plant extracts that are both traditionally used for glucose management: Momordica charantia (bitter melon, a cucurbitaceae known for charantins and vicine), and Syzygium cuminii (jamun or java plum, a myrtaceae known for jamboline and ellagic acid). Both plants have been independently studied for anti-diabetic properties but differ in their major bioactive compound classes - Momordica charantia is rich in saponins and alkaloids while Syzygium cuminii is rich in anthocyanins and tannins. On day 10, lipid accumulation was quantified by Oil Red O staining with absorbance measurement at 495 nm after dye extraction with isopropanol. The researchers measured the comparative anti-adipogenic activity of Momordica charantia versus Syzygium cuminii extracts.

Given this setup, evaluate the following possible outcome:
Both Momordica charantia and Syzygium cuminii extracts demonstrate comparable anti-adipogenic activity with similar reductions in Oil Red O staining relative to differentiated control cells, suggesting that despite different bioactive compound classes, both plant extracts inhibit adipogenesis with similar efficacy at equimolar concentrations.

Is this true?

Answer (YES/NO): NO